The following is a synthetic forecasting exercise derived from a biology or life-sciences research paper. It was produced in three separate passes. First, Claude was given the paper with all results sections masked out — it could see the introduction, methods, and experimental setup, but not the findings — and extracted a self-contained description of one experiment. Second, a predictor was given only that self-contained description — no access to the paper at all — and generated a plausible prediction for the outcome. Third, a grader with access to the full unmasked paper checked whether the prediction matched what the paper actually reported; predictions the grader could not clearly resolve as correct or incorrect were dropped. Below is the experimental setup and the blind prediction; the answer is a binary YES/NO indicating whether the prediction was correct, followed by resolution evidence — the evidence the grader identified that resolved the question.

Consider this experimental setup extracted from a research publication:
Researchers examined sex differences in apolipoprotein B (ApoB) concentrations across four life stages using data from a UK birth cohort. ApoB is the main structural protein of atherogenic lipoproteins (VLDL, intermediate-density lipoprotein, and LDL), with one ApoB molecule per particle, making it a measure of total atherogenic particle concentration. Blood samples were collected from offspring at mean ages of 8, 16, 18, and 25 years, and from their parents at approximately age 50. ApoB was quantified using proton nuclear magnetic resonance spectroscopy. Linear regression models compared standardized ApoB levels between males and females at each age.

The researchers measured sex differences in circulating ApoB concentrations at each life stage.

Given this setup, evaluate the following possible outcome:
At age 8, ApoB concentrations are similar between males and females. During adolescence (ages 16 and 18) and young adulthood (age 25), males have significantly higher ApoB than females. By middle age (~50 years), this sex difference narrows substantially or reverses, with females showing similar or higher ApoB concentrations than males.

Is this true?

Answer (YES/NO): NO